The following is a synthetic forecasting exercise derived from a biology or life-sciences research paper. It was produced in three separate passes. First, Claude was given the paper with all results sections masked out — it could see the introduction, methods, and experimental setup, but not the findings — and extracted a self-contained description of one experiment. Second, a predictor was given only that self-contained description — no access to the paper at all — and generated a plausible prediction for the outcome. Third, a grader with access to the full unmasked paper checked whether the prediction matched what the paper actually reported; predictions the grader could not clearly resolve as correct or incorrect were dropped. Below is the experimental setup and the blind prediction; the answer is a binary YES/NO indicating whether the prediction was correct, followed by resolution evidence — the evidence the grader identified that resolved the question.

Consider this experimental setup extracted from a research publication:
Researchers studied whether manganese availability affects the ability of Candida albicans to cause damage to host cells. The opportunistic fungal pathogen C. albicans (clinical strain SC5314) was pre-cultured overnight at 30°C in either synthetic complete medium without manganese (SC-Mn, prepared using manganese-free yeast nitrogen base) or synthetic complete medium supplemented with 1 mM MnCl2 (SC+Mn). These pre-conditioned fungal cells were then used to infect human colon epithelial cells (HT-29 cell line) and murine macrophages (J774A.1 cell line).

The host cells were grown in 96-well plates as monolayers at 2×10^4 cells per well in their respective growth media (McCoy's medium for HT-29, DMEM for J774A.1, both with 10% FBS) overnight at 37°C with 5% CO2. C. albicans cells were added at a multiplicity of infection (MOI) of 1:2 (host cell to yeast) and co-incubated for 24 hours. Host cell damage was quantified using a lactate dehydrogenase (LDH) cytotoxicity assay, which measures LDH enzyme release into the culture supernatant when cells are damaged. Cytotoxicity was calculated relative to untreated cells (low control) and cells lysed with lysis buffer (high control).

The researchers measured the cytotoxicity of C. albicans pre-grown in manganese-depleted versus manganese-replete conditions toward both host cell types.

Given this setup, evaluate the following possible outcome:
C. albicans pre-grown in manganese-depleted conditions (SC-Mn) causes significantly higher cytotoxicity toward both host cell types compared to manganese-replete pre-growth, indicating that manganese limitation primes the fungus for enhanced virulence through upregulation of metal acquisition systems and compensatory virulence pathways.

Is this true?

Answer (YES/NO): YES